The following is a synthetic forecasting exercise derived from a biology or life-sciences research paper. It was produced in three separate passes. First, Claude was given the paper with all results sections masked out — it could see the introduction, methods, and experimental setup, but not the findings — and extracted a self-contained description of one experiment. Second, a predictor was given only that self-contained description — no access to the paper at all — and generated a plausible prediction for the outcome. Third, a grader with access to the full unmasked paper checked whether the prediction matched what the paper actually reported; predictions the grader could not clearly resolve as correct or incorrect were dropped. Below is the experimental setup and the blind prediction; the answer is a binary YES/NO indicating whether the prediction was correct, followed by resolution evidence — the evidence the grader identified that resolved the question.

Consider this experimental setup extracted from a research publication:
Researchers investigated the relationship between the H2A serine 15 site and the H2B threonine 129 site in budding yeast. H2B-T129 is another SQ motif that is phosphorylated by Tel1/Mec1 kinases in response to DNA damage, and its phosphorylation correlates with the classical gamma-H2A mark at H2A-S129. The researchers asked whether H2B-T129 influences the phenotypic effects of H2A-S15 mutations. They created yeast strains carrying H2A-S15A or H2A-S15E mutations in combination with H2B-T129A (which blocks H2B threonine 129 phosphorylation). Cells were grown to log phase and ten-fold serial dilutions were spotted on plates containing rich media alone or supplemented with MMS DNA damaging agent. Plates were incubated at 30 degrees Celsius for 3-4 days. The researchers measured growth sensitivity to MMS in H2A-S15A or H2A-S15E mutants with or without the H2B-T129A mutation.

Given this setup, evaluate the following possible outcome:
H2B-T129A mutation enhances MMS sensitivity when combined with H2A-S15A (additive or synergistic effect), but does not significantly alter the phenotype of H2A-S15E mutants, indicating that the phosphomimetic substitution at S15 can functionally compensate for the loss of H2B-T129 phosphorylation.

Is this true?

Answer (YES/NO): NO